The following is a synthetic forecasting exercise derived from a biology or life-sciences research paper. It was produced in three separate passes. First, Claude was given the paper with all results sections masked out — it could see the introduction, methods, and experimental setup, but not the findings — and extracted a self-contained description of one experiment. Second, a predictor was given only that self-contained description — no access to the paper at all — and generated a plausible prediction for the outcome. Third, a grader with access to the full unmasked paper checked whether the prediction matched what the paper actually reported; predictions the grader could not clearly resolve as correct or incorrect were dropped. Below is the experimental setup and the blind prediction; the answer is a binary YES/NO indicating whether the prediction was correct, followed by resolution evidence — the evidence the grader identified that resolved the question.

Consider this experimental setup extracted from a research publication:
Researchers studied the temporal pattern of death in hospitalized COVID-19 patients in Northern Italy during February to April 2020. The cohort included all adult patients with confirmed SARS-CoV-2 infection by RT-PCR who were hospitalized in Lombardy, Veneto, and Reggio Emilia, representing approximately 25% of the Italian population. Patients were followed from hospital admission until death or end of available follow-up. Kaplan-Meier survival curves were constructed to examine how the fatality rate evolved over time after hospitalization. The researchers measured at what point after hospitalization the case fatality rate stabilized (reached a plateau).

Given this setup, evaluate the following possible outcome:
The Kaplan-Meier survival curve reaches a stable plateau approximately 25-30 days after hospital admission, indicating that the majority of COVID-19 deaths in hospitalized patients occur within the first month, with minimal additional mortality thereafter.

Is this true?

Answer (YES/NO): YES